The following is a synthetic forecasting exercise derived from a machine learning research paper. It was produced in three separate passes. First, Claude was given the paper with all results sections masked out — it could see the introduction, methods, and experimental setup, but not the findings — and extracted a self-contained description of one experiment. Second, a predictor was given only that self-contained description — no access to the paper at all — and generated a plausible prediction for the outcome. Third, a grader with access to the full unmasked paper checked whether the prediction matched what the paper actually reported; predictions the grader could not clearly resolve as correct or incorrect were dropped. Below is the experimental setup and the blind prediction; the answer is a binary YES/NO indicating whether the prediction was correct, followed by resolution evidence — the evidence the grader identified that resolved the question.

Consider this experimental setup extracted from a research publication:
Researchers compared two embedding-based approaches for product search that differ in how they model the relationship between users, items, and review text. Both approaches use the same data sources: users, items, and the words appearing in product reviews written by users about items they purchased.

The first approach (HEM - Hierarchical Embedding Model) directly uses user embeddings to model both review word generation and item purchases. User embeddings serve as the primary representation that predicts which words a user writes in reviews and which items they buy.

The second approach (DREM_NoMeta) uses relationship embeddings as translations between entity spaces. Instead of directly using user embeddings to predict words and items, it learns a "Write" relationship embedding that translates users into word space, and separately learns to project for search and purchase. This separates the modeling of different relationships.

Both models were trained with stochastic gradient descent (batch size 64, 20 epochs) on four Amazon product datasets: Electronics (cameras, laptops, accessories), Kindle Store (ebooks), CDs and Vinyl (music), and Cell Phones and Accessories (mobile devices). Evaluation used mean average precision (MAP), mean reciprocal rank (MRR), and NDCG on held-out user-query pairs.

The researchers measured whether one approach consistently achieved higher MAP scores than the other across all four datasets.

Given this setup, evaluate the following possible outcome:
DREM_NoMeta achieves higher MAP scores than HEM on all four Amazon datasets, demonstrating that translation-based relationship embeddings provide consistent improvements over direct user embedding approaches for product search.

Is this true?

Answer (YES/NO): NO